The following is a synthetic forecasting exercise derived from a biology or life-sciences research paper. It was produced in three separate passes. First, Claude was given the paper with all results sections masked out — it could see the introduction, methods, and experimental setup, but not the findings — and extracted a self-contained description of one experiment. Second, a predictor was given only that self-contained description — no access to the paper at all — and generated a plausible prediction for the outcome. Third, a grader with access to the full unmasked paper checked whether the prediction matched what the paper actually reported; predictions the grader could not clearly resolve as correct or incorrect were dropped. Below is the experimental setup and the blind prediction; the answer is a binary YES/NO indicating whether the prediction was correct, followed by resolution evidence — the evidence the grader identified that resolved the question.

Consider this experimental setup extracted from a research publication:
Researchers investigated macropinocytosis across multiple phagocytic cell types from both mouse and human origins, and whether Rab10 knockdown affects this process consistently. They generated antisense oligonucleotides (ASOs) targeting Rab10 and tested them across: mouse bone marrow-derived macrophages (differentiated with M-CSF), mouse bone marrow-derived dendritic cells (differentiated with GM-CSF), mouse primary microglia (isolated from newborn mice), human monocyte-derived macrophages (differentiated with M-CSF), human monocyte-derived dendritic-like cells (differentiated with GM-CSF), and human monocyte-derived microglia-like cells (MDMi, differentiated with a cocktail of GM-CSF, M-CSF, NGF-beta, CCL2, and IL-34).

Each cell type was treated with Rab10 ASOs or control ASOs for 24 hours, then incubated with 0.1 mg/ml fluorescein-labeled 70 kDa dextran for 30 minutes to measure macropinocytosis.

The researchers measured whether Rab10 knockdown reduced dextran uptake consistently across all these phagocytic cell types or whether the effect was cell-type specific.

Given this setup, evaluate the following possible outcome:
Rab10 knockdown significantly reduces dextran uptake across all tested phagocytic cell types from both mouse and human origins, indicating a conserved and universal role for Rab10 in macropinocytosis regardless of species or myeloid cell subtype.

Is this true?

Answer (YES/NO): YES